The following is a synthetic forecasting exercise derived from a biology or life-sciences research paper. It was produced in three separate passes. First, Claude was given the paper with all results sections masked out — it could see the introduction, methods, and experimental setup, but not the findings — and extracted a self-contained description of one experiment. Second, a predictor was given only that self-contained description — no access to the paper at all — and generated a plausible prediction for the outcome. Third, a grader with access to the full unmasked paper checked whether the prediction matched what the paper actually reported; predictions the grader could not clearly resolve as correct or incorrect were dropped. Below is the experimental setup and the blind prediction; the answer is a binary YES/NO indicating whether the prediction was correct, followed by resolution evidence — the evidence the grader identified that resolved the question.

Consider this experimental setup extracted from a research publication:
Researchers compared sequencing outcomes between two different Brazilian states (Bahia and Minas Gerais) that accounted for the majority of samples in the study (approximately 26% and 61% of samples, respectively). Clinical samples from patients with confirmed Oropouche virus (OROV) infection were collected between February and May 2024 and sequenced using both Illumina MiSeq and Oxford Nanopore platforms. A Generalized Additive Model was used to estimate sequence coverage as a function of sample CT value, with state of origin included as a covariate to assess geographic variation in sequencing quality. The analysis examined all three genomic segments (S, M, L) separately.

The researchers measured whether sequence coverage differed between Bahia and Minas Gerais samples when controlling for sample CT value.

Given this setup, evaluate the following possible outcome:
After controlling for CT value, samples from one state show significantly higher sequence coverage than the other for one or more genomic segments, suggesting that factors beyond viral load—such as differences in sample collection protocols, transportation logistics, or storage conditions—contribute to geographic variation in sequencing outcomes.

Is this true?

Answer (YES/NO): YES